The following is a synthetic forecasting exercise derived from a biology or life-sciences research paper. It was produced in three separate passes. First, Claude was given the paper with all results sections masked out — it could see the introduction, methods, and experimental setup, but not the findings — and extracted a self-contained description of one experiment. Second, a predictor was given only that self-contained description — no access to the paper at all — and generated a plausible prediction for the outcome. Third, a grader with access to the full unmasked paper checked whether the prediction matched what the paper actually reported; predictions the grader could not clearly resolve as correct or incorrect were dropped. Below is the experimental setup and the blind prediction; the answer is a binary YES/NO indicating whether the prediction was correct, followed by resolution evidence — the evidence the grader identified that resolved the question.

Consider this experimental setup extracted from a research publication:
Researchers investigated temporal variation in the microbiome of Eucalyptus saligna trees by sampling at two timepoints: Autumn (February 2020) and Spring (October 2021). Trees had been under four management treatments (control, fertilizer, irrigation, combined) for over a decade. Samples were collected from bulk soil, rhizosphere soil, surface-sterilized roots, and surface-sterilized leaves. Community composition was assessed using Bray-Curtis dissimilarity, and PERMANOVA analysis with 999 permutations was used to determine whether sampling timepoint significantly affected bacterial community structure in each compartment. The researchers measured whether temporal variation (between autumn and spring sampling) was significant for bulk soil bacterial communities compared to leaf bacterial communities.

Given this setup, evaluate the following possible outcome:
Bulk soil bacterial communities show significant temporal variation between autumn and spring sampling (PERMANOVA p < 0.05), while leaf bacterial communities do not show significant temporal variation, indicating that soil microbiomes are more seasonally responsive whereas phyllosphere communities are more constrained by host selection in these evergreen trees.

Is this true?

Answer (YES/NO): NO